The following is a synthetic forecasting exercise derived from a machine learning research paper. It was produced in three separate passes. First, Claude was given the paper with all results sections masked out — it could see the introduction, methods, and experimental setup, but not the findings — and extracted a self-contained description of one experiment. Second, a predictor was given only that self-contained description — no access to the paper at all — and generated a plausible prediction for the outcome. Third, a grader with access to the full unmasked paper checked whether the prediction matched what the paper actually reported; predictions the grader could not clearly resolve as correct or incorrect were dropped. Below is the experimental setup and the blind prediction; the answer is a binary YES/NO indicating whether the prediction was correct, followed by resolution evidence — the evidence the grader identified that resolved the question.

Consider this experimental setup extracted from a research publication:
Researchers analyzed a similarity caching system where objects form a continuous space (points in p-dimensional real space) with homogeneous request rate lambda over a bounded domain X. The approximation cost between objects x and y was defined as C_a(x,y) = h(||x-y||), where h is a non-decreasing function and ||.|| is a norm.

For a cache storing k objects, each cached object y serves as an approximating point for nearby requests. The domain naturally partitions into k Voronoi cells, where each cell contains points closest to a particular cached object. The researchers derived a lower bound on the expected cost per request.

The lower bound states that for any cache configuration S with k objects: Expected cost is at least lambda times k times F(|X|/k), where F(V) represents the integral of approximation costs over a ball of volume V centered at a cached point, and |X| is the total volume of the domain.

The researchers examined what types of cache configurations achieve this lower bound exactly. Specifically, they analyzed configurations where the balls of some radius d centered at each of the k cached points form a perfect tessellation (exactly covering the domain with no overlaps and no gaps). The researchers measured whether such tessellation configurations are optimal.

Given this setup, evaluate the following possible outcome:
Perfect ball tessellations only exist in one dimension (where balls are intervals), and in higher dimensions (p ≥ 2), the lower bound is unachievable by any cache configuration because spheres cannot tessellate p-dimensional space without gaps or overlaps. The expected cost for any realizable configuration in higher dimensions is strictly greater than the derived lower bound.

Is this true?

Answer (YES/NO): NO